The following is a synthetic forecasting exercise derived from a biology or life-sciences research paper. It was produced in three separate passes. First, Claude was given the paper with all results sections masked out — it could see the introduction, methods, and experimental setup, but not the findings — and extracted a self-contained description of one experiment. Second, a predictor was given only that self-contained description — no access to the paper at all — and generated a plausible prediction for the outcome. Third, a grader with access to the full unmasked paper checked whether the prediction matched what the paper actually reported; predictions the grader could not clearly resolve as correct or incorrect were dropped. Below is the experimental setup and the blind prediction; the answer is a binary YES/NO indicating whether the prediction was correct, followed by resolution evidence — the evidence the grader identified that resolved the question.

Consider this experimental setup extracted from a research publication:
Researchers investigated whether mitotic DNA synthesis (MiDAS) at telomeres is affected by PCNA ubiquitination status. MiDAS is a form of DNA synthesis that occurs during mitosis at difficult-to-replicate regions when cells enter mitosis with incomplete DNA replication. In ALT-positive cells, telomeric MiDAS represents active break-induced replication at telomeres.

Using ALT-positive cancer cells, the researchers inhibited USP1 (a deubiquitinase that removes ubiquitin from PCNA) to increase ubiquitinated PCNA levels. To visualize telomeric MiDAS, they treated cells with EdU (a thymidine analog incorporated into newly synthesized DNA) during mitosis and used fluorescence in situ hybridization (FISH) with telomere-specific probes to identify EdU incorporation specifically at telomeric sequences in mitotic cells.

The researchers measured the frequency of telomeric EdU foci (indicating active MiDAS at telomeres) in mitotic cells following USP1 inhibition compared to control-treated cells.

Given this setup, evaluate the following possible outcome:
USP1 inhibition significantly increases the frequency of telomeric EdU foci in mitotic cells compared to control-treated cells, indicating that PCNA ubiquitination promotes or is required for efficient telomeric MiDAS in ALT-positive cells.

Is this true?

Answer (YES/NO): YES